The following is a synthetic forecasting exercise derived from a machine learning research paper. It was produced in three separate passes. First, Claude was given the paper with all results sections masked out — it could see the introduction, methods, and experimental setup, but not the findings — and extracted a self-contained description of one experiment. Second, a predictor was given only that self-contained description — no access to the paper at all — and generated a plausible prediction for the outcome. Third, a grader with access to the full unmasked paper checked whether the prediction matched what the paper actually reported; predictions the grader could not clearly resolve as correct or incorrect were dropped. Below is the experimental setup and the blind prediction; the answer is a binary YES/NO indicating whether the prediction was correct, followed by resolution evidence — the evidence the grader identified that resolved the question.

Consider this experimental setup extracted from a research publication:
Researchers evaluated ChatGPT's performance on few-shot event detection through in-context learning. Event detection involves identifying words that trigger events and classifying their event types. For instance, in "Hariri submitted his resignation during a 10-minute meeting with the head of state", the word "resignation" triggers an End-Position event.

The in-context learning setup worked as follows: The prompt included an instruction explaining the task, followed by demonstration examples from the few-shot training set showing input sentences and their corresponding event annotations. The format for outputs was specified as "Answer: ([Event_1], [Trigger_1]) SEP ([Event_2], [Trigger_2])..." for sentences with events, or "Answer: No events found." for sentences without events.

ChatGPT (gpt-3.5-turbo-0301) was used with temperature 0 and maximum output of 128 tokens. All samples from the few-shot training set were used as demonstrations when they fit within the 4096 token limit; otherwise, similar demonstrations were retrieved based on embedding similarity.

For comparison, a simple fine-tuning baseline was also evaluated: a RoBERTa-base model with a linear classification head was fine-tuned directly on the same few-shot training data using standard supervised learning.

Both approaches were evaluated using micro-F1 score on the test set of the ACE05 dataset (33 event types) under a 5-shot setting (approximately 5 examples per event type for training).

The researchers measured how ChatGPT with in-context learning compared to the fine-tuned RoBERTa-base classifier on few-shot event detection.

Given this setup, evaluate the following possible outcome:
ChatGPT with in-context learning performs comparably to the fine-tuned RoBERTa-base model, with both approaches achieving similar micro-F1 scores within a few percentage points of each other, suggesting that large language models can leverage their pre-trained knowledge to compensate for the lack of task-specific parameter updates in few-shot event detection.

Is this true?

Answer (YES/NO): NO